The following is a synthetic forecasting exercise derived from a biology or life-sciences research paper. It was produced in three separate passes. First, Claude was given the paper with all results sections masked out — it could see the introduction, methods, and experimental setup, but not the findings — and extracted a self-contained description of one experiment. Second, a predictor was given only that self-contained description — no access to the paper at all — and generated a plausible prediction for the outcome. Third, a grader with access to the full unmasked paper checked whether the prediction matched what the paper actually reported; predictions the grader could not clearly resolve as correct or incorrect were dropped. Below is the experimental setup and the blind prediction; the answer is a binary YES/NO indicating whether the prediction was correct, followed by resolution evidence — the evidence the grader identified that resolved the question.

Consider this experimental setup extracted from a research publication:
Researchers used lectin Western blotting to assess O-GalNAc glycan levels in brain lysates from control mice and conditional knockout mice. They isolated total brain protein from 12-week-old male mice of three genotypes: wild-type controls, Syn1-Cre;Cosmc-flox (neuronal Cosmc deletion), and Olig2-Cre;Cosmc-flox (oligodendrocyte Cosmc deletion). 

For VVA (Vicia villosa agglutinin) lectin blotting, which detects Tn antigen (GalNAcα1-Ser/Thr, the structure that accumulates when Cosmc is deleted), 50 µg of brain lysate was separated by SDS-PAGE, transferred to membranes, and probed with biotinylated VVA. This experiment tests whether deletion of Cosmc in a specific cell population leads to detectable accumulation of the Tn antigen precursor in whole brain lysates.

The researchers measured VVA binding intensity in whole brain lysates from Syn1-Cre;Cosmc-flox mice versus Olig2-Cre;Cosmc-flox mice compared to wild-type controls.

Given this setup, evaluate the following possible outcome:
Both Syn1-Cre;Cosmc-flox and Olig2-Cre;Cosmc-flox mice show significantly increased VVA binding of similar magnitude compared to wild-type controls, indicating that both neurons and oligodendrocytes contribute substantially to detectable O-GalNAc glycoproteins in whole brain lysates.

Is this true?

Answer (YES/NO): NO